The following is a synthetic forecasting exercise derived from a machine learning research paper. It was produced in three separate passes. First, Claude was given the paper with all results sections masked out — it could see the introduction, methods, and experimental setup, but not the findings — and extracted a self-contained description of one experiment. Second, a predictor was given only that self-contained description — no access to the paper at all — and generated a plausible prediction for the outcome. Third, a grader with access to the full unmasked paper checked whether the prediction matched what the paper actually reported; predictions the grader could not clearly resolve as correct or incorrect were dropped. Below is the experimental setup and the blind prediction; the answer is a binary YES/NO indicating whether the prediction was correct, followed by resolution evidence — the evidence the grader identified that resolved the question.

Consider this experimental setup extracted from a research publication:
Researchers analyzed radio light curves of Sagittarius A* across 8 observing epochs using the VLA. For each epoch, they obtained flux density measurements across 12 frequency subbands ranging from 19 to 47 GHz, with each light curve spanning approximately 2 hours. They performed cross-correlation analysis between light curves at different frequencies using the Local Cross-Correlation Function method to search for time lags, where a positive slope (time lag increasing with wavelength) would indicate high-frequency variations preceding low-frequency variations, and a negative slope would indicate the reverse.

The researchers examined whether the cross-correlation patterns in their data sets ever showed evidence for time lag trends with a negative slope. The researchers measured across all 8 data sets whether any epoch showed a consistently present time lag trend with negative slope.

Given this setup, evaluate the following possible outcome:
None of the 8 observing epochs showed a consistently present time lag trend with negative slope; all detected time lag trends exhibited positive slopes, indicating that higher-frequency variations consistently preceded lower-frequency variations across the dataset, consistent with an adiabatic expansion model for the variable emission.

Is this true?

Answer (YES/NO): YES